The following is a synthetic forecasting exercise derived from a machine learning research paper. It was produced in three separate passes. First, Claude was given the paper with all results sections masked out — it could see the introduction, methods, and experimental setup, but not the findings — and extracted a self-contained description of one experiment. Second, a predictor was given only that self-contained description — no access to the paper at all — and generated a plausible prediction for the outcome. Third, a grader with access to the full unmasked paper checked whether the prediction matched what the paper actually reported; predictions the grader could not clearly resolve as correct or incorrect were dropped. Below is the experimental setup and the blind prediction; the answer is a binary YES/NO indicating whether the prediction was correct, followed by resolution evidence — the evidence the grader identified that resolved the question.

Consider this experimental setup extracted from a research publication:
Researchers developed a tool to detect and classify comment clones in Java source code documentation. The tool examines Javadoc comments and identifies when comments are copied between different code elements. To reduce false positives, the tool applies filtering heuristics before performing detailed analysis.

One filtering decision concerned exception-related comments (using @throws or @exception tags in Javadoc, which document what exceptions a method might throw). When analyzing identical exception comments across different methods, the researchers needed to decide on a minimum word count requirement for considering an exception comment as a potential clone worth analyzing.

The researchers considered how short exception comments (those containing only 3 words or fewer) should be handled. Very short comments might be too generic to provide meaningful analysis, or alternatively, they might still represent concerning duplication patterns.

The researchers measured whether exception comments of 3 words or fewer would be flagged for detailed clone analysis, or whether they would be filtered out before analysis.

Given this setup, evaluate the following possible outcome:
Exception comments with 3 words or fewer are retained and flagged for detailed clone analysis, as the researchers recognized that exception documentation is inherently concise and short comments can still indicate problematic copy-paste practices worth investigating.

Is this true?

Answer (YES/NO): NO